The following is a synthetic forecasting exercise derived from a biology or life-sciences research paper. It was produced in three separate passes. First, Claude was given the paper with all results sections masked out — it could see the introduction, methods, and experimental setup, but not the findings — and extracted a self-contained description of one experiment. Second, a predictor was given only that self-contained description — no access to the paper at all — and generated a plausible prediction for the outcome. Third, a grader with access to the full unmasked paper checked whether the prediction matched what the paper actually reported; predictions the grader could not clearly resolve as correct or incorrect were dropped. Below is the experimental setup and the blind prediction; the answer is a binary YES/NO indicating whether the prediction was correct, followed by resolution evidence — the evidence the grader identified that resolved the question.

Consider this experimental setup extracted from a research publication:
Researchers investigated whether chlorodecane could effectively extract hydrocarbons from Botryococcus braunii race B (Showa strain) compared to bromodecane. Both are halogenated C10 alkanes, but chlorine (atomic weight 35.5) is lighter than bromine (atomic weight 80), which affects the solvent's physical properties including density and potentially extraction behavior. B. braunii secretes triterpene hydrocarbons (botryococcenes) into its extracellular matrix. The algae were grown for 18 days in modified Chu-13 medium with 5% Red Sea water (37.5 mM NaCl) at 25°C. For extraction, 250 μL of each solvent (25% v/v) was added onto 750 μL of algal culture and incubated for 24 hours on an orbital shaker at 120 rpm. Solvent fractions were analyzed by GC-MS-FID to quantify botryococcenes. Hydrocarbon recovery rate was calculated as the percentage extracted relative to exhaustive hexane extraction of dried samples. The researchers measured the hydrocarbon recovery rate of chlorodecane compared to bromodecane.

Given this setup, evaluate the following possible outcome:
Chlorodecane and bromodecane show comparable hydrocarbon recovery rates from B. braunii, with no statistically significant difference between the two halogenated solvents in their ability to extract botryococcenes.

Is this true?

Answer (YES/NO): NO